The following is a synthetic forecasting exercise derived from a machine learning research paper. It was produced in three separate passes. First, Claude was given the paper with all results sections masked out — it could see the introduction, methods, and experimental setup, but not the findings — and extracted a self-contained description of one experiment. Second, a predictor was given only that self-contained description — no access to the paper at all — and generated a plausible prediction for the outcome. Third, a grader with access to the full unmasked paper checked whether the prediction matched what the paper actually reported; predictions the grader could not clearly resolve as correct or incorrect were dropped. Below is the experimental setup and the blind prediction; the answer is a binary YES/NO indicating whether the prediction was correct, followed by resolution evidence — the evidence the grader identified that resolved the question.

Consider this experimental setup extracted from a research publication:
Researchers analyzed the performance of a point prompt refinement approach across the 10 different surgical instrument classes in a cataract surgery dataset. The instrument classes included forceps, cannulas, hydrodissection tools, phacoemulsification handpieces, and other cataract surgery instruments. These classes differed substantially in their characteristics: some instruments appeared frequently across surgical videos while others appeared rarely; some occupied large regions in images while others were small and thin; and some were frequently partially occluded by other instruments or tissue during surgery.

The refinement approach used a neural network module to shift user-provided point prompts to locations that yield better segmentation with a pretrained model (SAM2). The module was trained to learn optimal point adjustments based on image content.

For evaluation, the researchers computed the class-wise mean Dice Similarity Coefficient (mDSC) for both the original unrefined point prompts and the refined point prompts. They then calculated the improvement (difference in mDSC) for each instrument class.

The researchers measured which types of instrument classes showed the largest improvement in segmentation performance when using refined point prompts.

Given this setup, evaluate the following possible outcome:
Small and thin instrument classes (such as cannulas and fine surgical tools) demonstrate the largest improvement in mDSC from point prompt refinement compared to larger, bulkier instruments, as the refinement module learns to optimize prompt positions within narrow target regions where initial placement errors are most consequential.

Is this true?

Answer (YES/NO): NO